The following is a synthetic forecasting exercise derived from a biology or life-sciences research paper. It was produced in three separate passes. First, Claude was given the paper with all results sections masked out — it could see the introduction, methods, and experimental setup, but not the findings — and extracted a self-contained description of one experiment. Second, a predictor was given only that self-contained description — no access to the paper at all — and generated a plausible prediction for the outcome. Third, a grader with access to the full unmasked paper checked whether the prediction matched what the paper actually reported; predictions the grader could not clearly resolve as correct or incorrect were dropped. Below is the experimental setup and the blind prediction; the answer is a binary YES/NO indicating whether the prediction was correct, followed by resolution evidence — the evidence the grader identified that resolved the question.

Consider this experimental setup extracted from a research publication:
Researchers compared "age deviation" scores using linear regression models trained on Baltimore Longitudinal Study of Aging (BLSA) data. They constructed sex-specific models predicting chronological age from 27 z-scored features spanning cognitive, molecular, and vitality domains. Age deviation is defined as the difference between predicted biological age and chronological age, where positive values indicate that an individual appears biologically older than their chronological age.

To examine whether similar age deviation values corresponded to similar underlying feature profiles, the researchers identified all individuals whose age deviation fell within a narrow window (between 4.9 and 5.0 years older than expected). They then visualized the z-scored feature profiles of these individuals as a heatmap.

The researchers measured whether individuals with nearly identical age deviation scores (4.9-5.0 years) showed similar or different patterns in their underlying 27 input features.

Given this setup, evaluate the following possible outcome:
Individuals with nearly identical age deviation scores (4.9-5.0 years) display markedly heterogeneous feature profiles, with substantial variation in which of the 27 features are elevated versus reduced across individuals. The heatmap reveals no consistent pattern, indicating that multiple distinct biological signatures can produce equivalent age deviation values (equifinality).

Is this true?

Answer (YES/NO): YES